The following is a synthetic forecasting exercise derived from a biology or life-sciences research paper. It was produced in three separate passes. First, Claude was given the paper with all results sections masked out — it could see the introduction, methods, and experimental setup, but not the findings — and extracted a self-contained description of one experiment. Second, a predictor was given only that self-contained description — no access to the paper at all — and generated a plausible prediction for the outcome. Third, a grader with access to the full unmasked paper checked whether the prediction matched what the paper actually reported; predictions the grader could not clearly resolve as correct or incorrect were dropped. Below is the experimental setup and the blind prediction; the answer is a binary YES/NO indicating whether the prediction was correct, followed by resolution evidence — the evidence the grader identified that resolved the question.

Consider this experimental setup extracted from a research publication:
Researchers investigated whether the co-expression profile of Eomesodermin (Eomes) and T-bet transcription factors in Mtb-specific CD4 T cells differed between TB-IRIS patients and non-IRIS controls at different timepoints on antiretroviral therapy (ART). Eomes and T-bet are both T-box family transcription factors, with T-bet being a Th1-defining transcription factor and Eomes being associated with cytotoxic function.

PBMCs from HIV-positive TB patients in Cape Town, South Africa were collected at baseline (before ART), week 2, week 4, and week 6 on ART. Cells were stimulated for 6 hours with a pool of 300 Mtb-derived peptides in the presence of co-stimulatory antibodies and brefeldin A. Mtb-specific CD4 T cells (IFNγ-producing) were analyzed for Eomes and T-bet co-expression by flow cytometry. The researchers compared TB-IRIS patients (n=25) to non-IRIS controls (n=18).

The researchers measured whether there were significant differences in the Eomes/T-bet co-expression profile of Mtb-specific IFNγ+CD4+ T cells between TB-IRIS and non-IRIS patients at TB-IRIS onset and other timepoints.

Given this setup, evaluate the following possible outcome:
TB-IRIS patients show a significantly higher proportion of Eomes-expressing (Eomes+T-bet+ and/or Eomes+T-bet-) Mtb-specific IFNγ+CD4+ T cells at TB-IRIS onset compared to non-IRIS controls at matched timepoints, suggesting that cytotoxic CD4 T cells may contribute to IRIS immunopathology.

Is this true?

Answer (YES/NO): NO